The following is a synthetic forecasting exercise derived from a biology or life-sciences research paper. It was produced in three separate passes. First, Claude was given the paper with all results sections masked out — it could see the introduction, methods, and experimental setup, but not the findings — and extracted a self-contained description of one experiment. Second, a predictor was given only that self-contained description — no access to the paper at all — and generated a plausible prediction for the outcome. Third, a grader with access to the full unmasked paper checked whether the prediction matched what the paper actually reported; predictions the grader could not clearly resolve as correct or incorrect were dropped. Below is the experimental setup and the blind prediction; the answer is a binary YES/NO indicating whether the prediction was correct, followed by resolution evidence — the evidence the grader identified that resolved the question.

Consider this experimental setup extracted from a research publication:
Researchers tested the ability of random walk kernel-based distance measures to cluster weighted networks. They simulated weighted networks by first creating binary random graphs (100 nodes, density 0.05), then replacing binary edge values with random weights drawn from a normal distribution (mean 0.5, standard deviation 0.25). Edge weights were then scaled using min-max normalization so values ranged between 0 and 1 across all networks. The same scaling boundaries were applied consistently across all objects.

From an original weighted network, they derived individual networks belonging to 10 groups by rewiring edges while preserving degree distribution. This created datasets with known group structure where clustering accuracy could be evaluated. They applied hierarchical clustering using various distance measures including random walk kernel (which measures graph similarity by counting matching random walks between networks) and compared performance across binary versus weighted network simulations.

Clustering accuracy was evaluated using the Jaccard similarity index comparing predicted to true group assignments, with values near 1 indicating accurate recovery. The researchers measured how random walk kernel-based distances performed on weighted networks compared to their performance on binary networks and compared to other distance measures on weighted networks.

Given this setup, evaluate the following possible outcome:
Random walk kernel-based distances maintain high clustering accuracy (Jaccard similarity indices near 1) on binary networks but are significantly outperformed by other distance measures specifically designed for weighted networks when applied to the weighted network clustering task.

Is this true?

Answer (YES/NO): NO